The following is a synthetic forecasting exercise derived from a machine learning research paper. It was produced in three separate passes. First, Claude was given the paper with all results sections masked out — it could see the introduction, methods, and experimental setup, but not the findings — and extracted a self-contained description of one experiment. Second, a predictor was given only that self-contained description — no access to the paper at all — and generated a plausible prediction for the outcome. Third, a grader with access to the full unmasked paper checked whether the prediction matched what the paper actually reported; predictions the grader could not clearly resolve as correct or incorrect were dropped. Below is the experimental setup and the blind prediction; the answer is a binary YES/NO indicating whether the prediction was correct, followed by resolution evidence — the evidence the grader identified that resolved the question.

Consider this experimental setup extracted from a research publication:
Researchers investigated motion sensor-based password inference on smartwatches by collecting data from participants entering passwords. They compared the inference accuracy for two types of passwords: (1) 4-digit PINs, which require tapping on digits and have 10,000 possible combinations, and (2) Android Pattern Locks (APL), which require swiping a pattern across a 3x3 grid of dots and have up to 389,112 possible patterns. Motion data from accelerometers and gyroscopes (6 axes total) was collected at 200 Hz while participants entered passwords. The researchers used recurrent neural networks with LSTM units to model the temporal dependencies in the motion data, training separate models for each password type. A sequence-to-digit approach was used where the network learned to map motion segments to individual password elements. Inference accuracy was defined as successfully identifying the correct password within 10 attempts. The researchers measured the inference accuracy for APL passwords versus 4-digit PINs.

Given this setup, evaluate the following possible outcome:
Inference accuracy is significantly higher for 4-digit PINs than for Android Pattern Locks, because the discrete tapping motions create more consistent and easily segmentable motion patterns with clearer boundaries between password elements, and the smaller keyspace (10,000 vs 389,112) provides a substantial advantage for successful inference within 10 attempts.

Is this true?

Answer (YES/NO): NO